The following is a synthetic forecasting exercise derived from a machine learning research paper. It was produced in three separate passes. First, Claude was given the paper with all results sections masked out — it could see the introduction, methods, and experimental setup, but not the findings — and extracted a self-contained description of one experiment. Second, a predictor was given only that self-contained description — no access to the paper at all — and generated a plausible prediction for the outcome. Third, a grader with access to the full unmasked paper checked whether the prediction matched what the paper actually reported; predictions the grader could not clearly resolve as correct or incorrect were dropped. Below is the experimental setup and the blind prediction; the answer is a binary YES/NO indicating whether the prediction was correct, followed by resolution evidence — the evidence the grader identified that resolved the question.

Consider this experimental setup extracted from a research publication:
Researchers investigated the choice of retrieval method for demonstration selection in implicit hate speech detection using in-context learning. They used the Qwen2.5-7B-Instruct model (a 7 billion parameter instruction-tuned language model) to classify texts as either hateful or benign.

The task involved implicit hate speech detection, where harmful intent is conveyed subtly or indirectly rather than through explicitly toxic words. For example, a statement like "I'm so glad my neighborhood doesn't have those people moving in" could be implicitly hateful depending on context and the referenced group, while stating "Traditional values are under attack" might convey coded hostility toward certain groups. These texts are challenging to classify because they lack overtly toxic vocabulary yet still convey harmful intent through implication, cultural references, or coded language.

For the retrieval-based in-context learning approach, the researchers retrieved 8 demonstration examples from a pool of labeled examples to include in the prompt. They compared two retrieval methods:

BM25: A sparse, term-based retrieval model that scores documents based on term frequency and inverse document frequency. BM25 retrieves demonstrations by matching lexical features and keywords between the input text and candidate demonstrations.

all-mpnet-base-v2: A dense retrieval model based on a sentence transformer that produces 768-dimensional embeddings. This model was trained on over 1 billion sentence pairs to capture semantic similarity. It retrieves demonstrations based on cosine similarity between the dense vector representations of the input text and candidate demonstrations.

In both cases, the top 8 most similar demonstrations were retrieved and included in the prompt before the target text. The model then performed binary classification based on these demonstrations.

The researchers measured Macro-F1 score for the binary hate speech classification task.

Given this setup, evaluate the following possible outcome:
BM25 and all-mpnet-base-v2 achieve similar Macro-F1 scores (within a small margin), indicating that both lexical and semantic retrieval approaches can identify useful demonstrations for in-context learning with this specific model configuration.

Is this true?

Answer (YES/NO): NO